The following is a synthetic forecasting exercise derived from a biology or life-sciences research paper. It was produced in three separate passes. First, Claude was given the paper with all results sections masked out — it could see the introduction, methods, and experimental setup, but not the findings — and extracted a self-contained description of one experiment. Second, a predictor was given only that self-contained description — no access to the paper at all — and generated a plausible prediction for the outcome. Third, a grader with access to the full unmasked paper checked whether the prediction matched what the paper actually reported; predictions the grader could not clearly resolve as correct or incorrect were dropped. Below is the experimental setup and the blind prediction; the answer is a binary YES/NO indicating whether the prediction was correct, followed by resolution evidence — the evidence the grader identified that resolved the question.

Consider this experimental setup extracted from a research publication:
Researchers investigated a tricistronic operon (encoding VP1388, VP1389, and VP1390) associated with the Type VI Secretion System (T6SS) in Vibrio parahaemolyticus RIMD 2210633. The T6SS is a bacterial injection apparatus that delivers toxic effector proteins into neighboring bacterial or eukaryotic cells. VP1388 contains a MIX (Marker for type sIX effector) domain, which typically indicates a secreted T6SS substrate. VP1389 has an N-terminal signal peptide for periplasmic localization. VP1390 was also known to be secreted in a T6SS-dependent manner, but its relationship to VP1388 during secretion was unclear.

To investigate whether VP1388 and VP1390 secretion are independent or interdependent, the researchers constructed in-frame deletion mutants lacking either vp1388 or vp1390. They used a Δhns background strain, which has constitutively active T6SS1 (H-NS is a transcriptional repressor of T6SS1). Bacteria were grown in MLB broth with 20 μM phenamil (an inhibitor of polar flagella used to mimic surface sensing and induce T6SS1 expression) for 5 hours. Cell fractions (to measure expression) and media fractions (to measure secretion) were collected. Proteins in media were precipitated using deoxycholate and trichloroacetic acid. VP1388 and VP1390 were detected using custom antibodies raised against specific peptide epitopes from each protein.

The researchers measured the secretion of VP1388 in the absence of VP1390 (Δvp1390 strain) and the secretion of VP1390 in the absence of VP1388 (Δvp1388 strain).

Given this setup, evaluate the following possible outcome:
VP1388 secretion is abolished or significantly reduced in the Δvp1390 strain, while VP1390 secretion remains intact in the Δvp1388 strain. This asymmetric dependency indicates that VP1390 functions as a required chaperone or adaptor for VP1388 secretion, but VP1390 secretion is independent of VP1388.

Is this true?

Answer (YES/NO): NO